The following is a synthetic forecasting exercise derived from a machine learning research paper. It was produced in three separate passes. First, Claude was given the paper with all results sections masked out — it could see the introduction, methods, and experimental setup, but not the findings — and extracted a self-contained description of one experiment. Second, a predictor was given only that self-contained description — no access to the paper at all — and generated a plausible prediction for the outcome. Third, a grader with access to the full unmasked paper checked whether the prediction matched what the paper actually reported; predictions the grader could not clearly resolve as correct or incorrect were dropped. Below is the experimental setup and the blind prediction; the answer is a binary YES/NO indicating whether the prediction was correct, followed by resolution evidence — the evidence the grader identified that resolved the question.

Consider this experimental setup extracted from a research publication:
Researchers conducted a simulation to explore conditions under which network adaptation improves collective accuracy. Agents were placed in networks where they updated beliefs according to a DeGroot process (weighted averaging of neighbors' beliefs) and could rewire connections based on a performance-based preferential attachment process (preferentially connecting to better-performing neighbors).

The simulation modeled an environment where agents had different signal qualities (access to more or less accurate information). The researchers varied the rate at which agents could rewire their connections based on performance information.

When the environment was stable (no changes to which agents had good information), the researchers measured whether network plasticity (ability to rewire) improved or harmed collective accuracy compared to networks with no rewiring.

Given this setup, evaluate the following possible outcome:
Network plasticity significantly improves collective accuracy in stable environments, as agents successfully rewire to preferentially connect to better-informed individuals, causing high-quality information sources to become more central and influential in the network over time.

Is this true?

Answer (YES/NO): YES